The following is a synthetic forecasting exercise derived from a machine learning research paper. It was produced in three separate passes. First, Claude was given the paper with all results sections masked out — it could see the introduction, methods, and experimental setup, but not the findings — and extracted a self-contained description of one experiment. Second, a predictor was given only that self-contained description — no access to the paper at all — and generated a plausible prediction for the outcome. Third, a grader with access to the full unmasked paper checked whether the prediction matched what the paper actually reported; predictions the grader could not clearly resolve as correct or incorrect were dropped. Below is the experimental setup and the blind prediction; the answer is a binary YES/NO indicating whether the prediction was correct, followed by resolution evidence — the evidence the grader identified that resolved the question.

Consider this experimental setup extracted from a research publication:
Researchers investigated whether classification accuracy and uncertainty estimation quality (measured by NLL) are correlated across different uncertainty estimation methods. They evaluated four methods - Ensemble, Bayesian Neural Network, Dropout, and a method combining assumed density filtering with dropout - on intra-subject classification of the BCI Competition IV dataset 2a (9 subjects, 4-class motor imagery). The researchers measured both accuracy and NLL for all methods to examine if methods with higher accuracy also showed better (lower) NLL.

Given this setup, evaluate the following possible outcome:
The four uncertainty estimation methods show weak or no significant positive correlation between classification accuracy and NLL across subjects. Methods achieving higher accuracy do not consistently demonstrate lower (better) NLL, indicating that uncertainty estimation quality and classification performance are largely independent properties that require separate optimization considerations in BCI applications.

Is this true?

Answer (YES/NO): YES